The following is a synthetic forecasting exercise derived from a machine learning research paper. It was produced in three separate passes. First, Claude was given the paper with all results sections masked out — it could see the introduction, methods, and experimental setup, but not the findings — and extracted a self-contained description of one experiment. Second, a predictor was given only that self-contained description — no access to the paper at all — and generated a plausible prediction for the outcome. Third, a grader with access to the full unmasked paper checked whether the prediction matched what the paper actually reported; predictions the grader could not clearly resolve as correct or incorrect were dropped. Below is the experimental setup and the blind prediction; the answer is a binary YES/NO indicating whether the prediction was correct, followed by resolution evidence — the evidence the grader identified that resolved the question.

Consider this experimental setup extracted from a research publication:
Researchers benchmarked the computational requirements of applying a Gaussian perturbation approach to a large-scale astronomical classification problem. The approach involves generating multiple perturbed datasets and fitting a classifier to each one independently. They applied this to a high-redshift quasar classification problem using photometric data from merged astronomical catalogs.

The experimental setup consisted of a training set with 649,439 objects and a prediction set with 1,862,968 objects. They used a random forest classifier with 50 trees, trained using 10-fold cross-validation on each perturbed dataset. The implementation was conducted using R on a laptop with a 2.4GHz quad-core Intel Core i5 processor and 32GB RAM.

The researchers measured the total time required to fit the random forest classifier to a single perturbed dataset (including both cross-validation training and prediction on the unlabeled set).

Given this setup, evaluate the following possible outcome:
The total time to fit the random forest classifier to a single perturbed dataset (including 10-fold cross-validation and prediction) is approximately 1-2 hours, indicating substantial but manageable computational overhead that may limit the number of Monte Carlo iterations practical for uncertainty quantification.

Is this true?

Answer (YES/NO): NO